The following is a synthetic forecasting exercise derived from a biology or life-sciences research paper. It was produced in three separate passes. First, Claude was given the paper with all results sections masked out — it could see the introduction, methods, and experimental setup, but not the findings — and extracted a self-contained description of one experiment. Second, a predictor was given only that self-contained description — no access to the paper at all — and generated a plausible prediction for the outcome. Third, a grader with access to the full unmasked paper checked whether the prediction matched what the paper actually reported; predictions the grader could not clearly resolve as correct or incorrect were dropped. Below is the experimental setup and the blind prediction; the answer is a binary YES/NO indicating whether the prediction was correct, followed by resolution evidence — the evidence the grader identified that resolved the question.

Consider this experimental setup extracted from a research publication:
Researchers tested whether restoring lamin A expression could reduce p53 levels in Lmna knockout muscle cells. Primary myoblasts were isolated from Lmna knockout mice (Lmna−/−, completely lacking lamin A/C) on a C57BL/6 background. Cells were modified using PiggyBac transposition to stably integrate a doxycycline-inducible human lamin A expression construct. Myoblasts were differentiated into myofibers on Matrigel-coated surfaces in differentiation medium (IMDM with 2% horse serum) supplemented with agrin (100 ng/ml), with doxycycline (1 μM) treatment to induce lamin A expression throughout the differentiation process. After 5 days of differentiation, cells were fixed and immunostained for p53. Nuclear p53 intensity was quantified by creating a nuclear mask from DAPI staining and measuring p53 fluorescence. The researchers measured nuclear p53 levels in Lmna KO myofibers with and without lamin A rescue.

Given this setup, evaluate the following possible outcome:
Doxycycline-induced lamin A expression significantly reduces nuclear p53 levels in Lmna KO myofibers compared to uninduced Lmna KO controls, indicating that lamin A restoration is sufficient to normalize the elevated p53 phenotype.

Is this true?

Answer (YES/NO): YES